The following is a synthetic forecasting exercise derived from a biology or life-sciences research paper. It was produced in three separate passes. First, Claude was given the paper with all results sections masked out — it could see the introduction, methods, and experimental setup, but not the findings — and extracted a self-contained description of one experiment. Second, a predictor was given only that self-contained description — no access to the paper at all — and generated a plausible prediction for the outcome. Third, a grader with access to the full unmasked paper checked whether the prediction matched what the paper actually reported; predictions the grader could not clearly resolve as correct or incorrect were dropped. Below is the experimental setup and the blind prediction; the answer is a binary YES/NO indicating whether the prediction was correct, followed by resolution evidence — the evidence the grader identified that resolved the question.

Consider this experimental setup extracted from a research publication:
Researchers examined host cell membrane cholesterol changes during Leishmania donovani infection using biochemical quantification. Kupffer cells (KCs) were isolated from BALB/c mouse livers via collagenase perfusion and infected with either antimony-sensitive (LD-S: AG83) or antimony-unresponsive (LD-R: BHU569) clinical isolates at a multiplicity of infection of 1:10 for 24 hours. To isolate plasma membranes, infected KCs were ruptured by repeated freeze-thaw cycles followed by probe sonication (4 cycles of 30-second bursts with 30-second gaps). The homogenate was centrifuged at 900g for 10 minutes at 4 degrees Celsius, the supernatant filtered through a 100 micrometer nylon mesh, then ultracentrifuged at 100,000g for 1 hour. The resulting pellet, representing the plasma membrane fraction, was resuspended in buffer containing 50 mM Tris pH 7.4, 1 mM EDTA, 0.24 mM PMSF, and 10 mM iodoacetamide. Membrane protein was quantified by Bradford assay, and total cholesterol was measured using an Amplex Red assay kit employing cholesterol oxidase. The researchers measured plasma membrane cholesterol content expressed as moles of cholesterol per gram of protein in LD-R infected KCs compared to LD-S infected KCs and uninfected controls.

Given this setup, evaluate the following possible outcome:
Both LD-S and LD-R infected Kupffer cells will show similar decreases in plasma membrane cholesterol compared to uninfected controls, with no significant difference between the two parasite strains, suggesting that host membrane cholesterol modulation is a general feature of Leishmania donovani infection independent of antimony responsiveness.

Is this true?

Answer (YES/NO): NO